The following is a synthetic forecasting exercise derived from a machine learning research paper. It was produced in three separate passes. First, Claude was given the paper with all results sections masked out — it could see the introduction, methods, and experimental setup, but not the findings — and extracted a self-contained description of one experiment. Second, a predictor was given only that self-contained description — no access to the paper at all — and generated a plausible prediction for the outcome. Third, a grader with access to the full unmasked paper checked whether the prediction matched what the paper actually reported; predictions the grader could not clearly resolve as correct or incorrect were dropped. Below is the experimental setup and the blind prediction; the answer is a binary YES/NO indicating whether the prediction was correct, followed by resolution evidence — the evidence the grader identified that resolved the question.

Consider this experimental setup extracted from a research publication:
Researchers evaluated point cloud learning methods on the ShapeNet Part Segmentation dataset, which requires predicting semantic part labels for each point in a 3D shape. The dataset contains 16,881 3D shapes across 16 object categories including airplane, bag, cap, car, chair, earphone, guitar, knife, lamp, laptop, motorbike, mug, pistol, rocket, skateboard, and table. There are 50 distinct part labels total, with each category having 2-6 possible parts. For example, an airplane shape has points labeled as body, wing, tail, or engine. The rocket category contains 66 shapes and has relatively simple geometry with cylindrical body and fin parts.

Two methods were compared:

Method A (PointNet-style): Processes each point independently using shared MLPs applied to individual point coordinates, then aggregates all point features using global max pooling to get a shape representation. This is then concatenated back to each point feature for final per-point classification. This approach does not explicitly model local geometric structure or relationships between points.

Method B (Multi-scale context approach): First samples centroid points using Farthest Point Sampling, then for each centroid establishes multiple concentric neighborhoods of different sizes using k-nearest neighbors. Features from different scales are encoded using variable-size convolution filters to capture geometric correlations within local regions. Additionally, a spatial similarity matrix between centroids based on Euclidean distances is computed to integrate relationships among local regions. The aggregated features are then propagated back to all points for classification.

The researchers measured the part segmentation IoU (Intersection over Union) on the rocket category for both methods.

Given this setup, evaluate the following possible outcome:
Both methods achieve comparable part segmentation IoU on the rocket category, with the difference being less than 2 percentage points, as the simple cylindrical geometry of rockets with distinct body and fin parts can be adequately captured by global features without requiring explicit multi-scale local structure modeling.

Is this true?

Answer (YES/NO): NO